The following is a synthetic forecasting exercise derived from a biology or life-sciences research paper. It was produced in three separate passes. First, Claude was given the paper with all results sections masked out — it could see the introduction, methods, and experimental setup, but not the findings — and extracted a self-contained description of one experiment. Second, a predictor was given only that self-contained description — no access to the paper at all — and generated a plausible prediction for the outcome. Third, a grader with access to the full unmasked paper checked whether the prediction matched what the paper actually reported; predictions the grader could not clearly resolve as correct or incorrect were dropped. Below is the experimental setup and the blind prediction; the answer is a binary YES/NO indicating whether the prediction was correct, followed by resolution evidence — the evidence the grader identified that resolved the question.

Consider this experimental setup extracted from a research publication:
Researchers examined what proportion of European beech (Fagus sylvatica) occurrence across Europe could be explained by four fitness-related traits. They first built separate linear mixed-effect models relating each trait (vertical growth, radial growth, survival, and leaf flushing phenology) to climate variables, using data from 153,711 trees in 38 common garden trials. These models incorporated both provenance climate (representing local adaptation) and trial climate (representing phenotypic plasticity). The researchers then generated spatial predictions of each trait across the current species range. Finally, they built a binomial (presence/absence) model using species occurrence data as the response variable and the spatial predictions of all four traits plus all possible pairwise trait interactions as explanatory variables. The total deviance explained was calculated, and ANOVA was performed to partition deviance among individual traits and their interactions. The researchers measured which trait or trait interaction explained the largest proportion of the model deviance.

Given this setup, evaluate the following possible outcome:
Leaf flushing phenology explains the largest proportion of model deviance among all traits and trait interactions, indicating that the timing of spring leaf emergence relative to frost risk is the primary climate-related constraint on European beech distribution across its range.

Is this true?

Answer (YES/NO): NO